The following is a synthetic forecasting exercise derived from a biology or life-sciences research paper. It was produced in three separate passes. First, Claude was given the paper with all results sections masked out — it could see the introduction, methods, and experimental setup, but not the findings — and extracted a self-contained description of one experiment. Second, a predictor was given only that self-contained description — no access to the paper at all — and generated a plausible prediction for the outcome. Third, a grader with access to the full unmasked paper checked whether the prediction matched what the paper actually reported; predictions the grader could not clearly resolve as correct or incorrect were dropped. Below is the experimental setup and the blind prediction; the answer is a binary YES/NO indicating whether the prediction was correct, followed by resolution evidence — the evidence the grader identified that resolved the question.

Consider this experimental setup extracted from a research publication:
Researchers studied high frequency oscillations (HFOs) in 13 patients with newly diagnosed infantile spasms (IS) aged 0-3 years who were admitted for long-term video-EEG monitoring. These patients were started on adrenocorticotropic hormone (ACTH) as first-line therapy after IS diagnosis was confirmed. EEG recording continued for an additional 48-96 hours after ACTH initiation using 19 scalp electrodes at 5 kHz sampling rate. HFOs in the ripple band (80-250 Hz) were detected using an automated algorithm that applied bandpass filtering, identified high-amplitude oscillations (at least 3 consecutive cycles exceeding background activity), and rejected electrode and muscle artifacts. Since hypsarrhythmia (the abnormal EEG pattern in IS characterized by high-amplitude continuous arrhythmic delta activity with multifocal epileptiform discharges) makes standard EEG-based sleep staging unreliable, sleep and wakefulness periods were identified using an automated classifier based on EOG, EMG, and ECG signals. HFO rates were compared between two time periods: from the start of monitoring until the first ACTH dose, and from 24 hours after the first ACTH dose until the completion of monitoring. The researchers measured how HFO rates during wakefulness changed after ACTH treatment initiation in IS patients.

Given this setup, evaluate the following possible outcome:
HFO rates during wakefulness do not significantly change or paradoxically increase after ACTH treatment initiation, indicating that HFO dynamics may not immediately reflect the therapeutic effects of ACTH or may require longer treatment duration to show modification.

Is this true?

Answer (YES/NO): YES